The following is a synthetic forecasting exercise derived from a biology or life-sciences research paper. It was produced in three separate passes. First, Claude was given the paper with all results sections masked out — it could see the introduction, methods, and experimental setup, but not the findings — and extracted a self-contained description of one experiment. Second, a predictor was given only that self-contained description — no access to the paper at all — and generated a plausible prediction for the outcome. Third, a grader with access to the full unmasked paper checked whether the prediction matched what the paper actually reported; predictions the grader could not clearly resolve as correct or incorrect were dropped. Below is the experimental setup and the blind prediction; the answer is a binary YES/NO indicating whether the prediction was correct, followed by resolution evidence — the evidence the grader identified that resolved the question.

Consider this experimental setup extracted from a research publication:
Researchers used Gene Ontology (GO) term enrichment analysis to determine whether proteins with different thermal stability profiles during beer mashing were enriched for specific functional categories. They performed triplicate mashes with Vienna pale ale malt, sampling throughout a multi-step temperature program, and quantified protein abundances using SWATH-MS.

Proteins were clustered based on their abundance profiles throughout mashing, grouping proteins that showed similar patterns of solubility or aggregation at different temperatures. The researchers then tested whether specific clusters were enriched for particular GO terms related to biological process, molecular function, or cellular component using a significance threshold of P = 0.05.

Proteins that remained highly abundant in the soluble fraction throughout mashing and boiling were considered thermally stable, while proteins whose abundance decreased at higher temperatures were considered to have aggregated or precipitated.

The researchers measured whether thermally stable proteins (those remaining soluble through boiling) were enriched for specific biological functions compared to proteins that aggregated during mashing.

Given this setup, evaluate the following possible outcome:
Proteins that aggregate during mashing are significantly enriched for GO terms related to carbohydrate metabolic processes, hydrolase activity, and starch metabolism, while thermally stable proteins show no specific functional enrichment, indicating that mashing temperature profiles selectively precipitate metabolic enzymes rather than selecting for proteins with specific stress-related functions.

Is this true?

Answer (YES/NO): NO